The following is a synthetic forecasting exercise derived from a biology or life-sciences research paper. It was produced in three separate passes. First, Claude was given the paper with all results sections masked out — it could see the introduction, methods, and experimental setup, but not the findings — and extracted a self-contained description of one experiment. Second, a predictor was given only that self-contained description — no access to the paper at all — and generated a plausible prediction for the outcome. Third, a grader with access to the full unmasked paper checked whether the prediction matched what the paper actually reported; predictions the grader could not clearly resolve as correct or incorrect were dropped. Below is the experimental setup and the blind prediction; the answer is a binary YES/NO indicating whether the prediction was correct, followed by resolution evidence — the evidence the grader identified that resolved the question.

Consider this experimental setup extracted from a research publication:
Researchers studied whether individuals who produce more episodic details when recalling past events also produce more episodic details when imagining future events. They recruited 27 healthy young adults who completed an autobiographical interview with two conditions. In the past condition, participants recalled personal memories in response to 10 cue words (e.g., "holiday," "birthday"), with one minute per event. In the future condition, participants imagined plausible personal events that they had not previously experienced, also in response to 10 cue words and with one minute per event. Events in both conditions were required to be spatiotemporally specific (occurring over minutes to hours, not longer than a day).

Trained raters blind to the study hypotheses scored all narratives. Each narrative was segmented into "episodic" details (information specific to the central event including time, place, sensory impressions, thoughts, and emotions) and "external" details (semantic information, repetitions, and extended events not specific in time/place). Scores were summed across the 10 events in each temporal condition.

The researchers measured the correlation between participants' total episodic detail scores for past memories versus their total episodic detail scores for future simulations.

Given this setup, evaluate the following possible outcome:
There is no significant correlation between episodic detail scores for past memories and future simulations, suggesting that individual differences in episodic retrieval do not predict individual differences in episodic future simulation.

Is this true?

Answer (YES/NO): NO